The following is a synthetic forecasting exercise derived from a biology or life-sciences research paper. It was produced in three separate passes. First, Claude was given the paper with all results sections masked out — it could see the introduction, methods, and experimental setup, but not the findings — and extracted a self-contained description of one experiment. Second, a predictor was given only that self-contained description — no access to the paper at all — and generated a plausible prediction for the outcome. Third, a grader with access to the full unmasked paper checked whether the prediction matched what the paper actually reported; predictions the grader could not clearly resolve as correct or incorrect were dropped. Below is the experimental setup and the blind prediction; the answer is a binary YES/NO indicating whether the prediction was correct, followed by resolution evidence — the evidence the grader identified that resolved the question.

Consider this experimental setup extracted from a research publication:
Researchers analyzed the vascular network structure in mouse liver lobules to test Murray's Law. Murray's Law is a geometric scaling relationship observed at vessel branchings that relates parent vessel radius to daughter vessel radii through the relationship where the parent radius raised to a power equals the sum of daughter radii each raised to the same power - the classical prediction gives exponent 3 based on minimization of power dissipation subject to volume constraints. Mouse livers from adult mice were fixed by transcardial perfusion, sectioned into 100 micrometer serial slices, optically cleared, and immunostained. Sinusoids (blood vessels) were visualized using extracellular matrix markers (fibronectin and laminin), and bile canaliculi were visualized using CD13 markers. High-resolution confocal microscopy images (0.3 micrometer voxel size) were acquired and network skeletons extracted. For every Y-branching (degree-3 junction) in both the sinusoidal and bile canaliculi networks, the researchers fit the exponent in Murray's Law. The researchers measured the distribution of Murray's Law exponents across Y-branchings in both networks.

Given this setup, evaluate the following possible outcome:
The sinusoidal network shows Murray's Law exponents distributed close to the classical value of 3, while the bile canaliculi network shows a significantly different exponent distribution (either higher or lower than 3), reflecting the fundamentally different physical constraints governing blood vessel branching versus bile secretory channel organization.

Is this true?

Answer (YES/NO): NO